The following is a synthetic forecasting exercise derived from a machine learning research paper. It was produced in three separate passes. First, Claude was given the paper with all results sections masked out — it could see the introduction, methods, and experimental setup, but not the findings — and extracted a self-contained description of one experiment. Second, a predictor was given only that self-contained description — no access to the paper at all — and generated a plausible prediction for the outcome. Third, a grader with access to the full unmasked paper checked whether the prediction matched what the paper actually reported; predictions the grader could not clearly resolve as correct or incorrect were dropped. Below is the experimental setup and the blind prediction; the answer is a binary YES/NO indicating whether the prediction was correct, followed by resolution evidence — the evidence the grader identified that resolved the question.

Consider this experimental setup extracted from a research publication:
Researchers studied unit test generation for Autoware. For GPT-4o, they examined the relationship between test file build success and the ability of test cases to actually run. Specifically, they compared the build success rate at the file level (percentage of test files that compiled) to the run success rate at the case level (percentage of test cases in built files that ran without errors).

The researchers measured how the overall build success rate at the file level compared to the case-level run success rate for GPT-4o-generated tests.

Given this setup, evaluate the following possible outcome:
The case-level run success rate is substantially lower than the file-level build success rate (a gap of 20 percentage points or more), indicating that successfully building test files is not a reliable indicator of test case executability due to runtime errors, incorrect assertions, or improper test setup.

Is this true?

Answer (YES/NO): NO